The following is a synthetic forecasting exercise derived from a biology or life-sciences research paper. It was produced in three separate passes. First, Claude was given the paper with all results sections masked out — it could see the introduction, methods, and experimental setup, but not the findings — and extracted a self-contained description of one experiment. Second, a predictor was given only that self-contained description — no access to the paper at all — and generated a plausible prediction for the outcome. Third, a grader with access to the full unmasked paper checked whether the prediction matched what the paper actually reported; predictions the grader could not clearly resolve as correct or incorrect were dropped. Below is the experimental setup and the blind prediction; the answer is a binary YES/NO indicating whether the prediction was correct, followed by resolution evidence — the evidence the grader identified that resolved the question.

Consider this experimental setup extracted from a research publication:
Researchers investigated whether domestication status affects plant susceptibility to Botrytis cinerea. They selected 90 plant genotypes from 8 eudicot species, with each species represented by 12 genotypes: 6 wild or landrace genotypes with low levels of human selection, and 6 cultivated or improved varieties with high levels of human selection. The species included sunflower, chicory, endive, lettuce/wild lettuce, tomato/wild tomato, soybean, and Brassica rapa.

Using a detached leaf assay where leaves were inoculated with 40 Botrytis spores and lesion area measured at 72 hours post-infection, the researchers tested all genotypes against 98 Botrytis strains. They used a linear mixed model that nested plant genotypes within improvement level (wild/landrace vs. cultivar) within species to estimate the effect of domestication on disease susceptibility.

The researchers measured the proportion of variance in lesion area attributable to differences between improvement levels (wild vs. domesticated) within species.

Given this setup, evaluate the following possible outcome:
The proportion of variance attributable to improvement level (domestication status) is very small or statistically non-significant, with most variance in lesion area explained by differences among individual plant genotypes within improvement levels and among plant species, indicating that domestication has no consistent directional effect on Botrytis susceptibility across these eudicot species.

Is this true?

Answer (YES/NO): YES